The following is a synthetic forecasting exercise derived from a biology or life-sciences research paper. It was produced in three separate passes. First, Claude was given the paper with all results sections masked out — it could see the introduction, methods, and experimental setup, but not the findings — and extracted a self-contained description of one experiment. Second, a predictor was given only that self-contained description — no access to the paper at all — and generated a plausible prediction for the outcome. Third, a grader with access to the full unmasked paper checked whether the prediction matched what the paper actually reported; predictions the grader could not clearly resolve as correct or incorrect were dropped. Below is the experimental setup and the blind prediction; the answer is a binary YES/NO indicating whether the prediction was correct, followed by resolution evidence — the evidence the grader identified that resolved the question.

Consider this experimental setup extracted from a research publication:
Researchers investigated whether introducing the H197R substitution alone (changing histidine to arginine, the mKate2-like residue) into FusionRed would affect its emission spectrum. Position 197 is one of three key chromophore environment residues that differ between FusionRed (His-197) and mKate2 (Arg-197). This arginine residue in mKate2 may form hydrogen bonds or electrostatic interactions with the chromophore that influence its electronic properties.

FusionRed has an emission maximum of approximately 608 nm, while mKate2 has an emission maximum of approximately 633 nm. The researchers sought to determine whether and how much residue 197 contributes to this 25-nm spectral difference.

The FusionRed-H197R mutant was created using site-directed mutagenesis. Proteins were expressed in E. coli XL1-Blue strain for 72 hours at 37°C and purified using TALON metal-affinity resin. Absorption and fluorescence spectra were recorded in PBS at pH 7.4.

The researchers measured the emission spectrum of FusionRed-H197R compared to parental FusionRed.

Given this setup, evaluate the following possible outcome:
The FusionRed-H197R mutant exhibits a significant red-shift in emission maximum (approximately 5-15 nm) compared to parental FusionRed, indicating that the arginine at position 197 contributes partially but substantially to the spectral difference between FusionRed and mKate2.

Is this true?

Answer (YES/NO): NO